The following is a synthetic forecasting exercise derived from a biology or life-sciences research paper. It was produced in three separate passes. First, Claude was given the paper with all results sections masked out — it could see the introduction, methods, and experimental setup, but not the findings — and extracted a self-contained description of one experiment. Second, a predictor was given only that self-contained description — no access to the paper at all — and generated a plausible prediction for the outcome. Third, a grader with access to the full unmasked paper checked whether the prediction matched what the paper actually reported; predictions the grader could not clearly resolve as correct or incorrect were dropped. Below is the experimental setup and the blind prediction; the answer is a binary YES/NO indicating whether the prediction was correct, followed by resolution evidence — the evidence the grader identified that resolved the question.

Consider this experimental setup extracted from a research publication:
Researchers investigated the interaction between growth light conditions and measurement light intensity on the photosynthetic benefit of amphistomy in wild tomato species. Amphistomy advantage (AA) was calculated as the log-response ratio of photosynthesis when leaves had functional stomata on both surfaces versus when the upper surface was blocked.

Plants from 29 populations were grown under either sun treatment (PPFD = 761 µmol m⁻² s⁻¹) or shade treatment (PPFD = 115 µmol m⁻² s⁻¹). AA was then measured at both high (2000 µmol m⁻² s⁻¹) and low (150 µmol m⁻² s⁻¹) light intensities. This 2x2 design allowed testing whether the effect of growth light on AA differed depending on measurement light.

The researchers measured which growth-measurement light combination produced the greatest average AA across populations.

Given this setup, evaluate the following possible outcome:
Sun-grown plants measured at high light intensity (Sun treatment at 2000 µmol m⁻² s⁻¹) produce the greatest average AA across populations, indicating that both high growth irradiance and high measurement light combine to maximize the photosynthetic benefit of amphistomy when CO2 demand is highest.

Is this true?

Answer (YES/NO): NO